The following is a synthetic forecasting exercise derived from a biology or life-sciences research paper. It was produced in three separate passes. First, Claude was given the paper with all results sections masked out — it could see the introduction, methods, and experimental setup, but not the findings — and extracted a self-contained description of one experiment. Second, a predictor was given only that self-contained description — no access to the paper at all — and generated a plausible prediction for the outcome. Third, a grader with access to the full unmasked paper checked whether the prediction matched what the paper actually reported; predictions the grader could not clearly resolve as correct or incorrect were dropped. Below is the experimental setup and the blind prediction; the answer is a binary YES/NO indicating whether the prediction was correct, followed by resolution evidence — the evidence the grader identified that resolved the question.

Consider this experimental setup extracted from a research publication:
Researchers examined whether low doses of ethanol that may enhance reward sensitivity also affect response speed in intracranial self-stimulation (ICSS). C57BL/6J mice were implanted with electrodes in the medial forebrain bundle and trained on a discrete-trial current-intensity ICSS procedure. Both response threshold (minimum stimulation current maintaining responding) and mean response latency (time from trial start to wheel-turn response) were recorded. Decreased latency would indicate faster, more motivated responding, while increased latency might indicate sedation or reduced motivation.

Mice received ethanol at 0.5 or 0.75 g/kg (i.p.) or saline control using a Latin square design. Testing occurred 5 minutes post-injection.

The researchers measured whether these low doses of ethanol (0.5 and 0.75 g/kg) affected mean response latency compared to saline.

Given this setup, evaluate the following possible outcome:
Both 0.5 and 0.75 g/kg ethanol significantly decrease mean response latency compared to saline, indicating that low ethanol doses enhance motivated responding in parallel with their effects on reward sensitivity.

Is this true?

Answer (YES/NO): NO